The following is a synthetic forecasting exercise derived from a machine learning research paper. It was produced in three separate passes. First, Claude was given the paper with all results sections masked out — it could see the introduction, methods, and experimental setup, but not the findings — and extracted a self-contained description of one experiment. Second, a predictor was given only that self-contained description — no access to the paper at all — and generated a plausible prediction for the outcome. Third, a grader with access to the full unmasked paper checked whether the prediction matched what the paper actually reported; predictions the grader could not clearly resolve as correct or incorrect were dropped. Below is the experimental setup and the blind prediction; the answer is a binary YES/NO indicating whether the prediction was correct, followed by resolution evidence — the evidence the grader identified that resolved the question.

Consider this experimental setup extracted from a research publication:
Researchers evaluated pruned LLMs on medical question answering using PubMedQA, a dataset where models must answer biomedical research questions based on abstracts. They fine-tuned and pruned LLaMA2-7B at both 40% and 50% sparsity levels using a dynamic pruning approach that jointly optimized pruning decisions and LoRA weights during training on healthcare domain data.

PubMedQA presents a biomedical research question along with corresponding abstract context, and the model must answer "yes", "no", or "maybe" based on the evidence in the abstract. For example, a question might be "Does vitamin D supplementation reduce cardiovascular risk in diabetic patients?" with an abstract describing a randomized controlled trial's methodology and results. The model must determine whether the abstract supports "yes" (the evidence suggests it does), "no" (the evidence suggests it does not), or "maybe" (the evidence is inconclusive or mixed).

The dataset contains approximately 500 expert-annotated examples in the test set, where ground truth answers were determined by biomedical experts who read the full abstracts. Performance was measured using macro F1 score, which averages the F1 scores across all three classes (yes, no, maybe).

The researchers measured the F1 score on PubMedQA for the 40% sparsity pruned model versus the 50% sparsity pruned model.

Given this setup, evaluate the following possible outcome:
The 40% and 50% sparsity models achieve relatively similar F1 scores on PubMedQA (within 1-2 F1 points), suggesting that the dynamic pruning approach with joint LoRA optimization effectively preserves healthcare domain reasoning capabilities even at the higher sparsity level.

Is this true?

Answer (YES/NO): NO